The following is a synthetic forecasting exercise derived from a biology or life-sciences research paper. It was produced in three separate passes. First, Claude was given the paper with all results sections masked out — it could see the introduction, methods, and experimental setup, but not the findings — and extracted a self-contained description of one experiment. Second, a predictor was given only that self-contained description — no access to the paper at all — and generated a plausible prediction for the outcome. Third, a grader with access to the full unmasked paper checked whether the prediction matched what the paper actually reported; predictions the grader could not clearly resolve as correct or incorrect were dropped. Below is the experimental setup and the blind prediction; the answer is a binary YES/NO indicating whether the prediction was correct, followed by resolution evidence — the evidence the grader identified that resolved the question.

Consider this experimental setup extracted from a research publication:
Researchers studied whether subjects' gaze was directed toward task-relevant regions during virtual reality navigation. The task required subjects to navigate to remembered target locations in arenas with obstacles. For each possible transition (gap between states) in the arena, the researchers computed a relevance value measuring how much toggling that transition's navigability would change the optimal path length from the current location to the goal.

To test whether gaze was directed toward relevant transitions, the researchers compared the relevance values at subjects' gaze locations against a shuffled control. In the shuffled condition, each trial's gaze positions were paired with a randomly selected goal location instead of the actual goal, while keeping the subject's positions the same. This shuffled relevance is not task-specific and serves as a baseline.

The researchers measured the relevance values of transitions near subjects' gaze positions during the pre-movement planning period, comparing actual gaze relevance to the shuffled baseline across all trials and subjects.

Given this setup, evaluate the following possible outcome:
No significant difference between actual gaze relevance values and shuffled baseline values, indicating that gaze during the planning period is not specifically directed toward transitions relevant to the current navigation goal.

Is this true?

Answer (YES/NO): NO